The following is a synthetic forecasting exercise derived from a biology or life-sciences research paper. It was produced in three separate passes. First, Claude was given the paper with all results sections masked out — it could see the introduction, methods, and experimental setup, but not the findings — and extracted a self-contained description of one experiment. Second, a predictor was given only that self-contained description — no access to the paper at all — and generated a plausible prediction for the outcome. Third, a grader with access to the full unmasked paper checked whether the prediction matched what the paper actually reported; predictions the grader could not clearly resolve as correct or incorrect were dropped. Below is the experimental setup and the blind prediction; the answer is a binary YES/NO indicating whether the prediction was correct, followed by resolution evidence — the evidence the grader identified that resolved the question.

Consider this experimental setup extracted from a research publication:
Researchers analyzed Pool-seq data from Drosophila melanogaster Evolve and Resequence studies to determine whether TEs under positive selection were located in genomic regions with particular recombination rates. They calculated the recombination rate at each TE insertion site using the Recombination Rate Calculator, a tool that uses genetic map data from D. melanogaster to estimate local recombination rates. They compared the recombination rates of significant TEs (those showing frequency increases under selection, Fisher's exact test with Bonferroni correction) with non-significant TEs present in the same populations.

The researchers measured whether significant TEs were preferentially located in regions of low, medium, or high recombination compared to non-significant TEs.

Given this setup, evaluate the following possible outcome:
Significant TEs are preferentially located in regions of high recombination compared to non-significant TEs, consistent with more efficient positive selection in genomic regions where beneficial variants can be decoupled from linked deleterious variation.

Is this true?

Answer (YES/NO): NO